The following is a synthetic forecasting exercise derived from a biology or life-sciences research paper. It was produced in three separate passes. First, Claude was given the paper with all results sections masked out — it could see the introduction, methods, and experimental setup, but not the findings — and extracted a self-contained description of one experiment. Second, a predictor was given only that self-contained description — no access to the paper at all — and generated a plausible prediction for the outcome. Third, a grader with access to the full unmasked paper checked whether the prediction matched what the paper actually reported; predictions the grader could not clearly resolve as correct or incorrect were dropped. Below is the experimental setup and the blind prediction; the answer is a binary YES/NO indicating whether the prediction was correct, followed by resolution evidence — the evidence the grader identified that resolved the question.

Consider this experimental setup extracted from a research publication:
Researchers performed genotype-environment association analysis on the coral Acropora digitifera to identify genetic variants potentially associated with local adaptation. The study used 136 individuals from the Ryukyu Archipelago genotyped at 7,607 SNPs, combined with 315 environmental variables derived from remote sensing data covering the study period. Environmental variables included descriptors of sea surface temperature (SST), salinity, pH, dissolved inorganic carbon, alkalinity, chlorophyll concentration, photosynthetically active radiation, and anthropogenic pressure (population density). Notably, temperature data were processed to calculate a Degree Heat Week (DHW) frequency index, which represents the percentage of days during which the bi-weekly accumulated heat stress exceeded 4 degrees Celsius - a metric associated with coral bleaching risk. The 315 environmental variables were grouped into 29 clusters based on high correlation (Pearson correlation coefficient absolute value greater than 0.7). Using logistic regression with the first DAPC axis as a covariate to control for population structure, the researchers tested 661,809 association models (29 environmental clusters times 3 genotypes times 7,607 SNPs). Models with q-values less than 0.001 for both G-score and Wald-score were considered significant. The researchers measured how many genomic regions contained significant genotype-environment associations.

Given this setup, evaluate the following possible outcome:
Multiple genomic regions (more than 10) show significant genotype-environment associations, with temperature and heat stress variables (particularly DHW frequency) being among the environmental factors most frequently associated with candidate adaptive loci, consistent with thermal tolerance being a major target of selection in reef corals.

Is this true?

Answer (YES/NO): NO